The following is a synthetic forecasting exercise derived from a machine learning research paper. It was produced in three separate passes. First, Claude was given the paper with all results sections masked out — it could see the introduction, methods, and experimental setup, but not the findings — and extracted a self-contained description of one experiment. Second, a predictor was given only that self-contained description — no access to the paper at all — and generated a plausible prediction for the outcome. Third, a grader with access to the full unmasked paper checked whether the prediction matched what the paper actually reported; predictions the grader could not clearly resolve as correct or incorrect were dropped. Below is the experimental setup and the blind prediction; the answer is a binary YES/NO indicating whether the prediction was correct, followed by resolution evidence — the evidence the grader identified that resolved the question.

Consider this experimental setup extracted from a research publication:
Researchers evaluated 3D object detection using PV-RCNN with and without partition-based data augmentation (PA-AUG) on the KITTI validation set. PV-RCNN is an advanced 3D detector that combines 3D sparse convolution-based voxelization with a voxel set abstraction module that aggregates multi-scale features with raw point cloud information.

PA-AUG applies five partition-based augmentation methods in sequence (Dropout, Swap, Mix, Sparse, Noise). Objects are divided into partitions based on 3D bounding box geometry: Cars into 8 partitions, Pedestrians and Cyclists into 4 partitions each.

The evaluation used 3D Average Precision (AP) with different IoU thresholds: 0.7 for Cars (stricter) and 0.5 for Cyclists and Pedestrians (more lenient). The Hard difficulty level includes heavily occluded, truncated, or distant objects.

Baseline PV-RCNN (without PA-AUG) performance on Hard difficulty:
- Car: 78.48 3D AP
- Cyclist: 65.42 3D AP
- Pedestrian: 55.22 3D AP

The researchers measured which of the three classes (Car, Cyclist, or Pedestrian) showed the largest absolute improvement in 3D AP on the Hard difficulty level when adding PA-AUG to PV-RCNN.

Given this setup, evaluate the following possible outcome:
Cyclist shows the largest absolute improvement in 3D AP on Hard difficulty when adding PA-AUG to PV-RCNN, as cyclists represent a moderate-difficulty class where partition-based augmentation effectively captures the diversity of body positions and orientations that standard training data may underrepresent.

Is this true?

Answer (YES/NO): YES